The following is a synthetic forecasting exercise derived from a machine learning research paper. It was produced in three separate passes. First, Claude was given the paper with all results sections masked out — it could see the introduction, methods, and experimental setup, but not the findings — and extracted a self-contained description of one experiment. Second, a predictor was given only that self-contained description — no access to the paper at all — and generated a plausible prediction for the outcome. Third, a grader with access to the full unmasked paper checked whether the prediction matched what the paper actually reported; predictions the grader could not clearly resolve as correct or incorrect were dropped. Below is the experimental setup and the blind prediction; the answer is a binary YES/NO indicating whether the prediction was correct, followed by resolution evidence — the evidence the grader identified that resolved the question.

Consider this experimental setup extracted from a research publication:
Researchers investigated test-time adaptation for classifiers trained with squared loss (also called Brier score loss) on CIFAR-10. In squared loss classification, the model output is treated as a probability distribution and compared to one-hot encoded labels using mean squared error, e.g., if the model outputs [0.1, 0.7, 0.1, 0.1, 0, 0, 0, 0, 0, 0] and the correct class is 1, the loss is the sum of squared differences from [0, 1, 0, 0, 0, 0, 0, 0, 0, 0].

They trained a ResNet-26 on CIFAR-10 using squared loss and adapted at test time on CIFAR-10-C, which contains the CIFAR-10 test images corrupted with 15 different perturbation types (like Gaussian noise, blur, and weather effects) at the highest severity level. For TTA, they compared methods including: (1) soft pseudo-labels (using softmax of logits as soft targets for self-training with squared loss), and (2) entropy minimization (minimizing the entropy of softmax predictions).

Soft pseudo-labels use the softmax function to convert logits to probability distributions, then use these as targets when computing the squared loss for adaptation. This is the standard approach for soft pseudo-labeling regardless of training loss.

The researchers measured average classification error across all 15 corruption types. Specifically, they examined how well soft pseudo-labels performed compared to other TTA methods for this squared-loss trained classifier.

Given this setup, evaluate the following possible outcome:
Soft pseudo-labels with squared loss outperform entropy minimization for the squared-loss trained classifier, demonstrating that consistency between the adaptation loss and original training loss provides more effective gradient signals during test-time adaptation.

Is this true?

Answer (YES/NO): NO